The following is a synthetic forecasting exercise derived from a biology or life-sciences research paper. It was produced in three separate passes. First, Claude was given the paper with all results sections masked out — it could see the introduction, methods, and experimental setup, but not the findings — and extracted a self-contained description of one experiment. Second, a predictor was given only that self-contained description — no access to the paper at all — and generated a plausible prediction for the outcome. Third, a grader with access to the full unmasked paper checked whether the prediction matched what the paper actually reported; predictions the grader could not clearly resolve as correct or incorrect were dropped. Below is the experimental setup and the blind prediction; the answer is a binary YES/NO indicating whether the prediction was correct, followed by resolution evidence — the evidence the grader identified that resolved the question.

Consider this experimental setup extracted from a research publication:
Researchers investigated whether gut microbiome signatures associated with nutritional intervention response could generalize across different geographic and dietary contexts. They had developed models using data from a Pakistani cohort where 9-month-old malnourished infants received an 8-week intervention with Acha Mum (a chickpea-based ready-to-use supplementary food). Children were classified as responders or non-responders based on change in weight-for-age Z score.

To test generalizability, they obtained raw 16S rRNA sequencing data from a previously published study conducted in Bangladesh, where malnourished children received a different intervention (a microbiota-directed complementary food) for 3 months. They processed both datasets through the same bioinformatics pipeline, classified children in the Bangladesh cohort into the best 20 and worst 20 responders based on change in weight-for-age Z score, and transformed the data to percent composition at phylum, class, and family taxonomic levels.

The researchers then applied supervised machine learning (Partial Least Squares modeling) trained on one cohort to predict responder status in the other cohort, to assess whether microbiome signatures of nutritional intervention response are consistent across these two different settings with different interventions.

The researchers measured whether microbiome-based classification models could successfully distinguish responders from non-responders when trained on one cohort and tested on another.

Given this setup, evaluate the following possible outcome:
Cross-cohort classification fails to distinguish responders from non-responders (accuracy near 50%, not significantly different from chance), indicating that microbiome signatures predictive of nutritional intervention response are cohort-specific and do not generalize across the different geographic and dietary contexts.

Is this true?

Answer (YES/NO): YES